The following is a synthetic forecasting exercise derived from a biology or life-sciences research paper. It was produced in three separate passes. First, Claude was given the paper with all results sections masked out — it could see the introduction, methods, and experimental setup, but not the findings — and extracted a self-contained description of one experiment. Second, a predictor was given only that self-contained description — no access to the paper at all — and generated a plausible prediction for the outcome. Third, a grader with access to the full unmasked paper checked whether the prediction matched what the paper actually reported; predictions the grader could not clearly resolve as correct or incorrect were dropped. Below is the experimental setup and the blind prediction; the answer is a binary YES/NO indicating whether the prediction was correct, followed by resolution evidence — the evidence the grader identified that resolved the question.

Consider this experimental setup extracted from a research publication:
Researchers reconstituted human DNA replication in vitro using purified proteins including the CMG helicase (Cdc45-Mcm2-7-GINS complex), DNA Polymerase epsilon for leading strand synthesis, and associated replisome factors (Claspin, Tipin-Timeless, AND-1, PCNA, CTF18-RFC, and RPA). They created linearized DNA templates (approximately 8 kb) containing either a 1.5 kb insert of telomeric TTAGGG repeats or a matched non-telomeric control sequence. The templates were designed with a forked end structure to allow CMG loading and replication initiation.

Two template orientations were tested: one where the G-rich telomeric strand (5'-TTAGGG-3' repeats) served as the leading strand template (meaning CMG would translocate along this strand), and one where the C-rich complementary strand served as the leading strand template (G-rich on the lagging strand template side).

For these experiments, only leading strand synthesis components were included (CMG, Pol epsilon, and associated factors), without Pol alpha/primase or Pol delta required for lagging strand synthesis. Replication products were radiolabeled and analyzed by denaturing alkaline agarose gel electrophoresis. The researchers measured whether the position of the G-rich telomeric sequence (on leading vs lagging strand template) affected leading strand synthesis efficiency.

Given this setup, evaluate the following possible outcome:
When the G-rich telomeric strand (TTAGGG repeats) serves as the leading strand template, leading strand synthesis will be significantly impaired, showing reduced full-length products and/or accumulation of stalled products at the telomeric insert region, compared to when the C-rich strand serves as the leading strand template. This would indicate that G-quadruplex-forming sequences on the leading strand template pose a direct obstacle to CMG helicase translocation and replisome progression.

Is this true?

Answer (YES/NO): NO